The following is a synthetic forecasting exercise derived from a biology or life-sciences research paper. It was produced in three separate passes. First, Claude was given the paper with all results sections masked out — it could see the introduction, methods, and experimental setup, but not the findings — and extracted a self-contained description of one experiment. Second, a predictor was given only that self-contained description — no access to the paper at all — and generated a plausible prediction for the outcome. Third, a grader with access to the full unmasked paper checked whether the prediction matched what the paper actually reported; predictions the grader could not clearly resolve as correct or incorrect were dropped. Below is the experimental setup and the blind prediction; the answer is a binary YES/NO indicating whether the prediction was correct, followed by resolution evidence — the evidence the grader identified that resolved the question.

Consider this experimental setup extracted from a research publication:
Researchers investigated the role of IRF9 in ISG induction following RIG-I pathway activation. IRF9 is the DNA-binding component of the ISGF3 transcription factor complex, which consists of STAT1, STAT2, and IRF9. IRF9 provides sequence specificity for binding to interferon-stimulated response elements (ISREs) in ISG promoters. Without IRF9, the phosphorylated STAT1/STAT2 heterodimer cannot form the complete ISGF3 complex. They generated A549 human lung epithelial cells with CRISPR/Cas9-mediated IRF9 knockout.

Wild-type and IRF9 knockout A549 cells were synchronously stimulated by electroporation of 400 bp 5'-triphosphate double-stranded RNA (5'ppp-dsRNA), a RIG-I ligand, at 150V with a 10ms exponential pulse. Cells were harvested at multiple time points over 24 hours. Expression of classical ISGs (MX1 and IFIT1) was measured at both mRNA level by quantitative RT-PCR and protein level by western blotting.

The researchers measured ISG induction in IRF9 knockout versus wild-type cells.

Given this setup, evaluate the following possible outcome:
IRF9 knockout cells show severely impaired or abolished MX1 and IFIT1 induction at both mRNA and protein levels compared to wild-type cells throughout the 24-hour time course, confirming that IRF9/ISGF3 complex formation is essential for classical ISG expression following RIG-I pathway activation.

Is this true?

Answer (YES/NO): NO